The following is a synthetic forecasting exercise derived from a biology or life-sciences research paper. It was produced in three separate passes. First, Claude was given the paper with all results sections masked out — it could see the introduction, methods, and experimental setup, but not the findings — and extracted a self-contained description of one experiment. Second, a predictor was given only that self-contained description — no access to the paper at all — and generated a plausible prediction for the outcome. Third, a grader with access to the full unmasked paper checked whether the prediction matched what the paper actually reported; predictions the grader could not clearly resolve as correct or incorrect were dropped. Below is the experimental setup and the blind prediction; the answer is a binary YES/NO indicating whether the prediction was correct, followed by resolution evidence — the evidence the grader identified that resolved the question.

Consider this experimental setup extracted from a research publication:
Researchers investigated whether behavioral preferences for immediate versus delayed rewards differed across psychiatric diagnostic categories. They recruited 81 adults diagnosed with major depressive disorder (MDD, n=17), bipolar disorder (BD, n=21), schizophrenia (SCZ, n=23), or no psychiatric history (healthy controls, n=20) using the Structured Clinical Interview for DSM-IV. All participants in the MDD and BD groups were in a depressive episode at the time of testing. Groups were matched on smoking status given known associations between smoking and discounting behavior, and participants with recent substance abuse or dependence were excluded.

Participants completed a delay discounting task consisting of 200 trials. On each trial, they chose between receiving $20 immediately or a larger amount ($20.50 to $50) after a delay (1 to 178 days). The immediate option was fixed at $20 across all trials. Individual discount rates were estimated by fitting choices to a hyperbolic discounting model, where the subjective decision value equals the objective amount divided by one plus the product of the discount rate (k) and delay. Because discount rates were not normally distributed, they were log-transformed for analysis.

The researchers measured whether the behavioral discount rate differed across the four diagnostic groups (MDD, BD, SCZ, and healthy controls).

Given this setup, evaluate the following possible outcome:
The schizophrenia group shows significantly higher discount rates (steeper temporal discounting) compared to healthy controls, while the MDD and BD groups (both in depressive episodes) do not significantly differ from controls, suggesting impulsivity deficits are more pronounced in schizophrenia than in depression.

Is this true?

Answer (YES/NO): NO